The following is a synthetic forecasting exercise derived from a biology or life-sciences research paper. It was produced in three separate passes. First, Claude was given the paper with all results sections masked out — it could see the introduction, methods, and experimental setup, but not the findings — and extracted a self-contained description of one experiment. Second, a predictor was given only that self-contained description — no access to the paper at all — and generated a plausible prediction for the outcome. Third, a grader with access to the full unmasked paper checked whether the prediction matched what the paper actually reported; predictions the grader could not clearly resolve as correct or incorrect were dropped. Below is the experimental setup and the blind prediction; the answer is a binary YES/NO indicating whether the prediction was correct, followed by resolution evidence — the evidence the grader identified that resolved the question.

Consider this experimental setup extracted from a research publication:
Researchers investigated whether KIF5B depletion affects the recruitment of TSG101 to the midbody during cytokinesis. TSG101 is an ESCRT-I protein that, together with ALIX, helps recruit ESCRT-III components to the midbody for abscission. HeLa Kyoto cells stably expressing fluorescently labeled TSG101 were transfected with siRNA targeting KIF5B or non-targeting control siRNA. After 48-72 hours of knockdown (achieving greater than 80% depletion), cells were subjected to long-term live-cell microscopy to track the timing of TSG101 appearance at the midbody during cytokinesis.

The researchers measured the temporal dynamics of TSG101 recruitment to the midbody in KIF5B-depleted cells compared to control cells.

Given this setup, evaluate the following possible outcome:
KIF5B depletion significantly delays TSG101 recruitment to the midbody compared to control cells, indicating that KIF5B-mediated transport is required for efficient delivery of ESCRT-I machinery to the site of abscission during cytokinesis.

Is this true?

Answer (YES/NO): YES